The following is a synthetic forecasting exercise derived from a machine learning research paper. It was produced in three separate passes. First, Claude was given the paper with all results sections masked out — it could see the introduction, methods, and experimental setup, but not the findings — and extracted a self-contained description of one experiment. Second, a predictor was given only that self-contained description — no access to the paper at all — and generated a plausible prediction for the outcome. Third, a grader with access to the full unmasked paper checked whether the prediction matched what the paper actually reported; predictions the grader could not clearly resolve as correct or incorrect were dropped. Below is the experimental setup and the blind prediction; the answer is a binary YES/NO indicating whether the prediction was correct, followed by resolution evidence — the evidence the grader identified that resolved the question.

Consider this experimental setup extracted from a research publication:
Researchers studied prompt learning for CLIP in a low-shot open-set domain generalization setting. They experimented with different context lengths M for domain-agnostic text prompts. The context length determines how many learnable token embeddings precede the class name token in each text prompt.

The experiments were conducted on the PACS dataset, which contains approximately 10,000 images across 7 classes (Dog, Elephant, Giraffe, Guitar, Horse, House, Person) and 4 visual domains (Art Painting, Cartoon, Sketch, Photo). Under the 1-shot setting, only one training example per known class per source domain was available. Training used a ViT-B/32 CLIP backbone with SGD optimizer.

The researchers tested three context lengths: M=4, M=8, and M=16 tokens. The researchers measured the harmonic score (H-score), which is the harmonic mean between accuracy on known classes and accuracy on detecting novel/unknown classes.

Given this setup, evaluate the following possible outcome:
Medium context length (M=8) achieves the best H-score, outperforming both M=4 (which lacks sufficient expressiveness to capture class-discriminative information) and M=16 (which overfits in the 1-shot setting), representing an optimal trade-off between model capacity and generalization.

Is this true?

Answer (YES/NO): YES